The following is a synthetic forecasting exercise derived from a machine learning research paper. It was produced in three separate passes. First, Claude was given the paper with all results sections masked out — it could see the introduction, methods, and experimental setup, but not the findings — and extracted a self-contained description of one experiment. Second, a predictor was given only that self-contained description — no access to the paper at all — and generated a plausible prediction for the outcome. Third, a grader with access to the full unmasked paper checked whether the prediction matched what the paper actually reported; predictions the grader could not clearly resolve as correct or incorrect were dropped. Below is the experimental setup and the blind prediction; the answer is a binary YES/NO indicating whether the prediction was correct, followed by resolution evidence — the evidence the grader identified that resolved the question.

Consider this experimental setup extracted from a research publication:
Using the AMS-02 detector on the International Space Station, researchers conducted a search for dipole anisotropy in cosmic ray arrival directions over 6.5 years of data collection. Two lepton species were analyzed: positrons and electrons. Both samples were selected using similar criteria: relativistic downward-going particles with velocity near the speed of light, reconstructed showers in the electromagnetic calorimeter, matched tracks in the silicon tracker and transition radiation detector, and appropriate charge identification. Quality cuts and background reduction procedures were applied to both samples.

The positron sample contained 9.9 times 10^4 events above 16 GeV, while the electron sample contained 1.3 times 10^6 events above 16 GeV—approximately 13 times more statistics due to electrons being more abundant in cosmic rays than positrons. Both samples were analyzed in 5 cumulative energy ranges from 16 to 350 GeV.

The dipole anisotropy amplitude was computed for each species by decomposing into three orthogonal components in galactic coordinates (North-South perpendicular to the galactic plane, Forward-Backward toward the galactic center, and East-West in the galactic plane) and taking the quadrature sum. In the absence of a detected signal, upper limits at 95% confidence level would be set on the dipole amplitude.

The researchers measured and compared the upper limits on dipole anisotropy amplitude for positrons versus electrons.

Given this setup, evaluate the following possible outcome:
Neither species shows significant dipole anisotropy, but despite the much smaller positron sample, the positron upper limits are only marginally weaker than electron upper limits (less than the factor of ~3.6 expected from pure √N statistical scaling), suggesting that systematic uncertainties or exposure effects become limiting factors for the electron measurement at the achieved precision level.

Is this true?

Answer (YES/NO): NO